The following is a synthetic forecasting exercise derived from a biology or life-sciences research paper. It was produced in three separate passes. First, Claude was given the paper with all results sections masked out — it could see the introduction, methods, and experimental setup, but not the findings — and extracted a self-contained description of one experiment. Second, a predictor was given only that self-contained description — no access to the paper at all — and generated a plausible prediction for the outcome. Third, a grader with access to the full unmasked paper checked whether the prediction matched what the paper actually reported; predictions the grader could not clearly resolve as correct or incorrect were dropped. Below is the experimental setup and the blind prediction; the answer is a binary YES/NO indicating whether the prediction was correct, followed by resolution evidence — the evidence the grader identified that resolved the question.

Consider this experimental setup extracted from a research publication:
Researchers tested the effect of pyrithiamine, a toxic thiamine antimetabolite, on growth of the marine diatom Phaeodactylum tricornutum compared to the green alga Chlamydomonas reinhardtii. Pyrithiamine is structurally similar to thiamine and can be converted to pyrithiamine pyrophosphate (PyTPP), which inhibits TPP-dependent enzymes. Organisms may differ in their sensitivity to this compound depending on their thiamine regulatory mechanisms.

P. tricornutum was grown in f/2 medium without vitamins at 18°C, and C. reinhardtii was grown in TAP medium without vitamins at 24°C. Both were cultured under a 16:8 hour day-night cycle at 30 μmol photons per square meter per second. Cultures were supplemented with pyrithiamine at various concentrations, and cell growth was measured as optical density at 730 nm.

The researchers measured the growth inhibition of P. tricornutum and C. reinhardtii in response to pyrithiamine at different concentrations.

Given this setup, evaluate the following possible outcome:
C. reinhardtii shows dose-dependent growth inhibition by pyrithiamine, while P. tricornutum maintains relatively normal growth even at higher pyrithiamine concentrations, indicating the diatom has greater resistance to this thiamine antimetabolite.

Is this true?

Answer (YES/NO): YES